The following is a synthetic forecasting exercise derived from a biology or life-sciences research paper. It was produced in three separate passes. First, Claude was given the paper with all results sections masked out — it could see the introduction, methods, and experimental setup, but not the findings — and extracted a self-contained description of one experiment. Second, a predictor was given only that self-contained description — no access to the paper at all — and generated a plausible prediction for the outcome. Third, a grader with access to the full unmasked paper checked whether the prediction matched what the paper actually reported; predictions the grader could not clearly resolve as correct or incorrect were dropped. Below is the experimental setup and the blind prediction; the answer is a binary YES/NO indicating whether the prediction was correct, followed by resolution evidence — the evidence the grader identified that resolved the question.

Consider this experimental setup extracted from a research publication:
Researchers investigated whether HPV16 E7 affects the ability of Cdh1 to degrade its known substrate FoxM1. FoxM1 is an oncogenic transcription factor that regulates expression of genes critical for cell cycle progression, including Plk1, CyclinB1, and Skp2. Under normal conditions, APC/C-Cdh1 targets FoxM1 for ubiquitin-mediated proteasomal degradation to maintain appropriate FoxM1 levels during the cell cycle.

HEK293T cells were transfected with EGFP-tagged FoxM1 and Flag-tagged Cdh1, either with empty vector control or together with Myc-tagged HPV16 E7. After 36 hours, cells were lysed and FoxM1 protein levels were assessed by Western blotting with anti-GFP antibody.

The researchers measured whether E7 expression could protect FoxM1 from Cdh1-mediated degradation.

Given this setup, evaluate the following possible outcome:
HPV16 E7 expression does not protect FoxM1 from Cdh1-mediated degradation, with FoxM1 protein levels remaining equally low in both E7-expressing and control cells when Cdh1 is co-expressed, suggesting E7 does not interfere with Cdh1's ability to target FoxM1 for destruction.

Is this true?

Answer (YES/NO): NO